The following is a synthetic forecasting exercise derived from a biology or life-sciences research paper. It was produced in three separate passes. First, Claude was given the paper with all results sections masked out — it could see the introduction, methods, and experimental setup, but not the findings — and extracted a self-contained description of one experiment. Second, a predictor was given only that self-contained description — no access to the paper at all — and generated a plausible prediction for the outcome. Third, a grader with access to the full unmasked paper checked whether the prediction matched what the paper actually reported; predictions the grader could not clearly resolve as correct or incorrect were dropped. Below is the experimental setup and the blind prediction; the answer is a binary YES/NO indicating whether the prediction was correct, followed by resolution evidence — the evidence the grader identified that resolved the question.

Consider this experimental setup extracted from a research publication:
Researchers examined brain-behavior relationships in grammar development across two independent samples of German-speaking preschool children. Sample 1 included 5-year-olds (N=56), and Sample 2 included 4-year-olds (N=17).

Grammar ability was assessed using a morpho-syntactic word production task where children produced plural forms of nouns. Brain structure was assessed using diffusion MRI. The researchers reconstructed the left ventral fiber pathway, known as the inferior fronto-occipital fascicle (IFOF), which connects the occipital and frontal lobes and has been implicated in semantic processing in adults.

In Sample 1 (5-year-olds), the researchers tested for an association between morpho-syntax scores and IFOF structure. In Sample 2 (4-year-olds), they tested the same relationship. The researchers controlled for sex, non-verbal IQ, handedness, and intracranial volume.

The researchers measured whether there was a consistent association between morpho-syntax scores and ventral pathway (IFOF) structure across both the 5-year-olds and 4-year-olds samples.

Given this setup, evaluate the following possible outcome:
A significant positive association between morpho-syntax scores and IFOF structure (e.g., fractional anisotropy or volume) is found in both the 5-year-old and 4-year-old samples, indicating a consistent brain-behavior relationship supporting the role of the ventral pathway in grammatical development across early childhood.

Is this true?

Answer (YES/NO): NO